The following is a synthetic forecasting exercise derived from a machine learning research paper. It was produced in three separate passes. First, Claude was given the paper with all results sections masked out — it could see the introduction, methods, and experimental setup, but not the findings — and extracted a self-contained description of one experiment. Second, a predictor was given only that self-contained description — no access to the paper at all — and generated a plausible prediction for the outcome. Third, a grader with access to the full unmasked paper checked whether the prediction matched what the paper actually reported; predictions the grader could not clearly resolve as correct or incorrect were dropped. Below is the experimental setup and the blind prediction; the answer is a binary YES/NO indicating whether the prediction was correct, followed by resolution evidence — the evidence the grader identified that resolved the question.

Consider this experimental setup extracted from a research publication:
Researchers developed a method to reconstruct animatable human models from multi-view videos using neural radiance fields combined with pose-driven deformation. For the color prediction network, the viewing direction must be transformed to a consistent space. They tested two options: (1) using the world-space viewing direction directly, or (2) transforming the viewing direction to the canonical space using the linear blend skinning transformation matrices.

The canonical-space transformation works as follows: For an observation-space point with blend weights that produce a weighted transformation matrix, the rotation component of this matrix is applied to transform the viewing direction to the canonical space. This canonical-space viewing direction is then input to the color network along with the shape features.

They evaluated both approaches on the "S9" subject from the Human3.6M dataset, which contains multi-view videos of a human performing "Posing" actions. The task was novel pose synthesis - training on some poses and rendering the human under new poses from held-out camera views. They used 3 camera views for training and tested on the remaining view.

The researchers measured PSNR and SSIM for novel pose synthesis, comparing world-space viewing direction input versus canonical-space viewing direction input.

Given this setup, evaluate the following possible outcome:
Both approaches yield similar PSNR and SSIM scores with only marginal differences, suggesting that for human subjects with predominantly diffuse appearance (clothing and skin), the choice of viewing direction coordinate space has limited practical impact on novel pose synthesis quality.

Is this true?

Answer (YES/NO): NO